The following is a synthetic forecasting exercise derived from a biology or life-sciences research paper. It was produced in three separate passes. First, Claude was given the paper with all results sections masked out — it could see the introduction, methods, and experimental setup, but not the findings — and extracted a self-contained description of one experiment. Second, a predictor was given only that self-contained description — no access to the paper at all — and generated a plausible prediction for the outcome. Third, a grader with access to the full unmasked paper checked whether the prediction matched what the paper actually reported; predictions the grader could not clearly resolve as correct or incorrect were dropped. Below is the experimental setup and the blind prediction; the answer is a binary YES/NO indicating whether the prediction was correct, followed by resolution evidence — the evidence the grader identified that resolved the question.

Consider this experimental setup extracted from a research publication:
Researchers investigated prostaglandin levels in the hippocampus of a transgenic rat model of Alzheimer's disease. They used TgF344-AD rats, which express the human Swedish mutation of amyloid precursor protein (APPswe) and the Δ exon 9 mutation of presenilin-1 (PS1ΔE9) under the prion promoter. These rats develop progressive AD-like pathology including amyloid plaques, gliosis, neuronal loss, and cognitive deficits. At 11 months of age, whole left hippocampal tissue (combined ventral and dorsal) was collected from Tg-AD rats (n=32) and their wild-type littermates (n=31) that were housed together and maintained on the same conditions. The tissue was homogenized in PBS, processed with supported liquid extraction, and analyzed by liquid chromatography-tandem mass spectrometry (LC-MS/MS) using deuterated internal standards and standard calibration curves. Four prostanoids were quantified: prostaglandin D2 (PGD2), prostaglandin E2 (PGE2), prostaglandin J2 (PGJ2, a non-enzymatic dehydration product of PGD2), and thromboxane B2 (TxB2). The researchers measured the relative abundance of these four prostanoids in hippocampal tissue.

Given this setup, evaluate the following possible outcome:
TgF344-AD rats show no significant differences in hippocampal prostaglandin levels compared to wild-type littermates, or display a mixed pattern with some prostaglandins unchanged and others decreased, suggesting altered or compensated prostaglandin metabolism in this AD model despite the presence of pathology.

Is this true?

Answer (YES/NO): YES